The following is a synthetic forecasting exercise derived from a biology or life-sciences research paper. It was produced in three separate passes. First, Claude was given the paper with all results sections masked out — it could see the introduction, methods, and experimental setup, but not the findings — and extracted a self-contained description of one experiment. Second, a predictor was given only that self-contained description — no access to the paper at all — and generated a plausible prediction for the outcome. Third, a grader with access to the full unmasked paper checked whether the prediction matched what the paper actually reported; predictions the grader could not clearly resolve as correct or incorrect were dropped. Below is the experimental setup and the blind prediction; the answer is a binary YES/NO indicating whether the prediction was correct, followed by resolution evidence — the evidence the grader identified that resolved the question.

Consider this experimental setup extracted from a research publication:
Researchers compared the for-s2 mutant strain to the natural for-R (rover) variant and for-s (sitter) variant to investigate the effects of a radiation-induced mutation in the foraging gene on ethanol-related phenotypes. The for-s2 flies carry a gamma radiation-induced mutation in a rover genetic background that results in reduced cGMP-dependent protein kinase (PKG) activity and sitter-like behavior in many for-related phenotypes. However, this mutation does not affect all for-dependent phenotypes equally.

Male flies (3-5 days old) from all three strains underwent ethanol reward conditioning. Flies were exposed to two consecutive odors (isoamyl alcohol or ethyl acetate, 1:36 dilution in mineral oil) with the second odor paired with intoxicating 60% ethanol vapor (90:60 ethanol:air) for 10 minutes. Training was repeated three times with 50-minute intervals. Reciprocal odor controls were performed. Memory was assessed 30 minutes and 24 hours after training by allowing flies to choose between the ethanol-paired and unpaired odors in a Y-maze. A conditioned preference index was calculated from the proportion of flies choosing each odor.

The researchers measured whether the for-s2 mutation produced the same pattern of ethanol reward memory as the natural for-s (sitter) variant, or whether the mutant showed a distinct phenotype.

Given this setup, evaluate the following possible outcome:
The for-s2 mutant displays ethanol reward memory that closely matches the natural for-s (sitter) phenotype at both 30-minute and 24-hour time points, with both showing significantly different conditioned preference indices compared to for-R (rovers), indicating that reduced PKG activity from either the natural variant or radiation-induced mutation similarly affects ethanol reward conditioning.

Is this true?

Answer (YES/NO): NO